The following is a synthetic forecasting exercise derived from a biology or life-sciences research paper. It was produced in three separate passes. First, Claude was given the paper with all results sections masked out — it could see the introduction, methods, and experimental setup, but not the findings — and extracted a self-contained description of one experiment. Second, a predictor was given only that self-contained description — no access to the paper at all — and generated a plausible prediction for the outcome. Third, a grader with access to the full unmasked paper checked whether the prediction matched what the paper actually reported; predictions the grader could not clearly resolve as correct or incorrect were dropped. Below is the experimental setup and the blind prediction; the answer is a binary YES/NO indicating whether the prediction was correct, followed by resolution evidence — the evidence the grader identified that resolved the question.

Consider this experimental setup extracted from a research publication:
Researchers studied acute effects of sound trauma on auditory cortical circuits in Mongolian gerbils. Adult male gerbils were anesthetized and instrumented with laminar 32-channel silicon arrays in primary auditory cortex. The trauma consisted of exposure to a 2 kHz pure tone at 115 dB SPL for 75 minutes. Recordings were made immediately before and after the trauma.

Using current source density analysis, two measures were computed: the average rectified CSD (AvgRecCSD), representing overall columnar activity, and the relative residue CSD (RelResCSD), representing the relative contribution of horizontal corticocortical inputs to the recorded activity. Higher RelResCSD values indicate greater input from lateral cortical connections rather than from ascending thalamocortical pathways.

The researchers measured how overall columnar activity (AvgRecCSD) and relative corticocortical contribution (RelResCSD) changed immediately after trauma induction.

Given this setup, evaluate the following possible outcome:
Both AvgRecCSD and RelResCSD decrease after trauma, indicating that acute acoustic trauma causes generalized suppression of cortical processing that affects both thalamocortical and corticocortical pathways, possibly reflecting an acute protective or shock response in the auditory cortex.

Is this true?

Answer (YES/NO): NO